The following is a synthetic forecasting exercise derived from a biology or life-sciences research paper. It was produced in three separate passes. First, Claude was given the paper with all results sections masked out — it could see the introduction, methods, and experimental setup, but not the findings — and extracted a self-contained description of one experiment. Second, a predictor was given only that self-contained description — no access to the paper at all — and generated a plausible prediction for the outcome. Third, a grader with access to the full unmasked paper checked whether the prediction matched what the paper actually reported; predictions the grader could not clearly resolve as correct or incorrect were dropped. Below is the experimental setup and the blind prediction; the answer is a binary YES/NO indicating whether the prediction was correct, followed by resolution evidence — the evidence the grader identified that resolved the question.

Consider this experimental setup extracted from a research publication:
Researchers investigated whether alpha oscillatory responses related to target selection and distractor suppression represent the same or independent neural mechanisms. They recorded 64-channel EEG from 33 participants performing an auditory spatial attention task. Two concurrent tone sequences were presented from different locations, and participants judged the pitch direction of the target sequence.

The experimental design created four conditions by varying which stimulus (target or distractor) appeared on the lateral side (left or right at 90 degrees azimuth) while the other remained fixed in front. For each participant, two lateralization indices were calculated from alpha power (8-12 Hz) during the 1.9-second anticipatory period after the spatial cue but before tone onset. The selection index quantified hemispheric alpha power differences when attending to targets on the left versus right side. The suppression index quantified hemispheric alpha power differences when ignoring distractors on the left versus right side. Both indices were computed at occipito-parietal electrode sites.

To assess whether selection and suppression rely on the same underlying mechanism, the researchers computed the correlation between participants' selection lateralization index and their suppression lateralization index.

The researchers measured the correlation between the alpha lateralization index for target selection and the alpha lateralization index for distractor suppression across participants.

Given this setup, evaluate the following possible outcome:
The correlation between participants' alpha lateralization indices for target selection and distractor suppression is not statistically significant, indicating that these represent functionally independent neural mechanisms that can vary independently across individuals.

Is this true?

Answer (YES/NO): YES